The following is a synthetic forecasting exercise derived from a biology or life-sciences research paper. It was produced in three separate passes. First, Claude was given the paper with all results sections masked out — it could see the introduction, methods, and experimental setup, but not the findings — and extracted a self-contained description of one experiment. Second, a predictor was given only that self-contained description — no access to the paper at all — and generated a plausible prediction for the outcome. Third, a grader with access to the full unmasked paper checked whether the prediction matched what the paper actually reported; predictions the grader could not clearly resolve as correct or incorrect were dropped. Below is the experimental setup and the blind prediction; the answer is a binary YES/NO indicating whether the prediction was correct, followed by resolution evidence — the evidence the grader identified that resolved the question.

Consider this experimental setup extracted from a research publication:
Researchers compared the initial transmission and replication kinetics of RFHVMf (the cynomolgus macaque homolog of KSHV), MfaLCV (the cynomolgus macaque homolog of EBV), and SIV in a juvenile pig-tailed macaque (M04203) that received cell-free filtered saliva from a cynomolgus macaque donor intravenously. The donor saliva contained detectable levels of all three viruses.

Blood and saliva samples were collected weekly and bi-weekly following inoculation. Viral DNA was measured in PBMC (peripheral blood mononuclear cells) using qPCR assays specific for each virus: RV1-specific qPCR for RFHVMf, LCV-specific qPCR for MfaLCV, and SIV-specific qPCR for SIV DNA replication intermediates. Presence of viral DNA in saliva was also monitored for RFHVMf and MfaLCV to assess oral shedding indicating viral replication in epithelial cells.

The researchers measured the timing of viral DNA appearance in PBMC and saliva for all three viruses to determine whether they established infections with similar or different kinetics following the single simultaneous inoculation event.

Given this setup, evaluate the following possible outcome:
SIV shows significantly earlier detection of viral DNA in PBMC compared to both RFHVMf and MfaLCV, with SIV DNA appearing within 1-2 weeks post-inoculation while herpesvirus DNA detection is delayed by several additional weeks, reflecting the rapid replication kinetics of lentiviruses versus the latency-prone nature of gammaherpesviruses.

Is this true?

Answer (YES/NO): NO